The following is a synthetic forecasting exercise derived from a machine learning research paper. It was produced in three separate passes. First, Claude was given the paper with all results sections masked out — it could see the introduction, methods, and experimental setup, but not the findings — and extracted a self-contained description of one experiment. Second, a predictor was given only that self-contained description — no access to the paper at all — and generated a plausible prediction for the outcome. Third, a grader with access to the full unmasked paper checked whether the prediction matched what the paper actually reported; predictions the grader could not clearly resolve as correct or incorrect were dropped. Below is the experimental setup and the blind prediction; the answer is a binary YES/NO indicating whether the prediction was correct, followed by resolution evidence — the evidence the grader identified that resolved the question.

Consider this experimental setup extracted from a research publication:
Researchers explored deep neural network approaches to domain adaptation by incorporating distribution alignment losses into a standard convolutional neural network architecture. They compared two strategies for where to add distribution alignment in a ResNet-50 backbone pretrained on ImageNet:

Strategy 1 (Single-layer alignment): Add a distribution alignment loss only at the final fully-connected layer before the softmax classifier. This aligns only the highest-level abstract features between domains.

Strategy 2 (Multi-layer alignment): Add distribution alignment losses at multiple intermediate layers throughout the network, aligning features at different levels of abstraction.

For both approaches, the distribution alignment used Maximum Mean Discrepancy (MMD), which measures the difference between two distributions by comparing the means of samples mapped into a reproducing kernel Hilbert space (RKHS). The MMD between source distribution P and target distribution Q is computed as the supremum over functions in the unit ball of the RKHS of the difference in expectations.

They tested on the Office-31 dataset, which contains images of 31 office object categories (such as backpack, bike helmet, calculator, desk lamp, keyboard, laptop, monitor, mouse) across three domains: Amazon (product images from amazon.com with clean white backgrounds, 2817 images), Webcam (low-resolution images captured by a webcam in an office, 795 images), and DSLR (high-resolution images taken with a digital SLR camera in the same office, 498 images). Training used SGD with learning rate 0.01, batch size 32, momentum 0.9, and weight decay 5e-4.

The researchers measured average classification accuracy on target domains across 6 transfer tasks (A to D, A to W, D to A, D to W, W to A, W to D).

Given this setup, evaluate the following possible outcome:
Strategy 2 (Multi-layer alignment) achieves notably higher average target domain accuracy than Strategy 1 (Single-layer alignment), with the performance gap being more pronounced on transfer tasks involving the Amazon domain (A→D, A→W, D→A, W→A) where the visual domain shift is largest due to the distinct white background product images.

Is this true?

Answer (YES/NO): NO